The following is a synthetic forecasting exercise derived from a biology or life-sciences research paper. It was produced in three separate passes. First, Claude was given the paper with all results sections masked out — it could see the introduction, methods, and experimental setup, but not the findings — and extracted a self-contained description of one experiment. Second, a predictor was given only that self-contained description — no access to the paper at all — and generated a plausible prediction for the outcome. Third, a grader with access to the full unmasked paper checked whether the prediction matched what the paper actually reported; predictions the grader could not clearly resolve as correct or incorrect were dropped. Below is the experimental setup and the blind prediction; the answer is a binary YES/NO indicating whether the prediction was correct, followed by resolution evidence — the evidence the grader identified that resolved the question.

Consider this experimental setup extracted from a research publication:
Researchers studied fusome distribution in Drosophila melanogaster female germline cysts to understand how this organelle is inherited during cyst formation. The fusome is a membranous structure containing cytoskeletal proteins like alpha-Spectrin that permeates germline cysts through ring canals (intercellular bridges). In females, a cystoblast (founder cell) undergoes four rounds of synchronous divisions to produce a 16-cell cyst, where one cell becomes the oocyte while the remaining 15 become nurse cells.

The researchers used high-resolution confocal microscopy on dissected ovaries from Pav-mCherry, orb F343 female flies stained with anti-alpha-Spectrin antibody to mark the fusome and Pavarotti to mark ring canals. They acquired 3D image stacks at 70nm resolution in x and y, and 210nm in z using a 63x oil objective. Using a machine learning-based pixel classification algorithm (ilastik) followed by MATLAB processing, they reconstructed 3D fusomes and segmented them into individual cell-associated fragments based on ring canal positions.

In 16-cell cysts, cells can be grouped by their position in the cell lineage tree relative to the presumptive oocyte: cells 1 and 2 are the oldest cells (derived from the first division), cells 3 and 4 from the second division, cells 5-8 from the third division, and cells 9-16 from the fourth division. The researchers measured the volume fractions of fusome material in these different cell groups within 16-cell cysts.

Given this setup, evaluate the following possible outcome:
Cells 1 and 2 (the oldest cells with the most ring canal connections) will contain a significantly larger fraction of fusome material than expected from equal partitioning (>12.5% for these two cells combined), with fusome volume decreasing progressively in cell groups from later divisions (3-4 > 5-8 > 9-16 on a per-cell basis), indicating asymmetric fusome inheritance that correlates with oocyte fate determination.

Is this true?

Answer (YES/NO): YES